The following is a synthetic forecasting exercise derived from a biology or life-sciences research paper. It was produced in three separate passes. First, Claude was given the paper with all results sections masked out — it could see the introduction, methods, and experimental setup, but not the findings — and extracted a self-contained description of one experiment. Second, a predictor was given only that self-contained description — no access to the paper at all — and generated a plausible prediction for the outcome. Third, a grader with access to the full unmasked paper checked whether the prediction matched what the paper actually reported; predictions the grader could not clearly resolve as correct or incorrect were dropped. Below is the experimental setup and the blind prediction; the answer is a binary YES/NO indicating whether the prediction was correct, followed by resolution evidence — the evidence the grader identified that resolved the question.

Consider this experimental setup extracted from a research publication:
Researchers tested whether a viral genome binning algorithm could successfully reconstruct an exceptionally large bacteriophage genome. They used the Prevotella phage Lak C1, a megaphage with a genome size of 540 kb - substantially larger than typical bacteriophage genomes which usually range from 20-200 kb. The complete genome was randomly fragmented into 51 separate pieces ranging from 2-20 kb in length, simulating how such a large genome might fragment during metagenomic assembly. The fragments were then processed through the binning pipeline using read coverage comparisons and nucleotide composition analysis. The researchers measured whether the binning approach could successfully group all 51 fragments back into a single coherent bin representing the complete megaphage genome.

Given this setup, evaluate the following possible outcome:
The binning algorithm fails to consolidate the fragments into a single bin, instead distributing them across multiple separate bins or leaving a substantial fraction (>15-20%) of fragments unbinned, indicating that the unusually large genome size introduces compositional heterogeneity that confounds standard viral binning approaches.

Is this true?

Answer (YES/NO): NO